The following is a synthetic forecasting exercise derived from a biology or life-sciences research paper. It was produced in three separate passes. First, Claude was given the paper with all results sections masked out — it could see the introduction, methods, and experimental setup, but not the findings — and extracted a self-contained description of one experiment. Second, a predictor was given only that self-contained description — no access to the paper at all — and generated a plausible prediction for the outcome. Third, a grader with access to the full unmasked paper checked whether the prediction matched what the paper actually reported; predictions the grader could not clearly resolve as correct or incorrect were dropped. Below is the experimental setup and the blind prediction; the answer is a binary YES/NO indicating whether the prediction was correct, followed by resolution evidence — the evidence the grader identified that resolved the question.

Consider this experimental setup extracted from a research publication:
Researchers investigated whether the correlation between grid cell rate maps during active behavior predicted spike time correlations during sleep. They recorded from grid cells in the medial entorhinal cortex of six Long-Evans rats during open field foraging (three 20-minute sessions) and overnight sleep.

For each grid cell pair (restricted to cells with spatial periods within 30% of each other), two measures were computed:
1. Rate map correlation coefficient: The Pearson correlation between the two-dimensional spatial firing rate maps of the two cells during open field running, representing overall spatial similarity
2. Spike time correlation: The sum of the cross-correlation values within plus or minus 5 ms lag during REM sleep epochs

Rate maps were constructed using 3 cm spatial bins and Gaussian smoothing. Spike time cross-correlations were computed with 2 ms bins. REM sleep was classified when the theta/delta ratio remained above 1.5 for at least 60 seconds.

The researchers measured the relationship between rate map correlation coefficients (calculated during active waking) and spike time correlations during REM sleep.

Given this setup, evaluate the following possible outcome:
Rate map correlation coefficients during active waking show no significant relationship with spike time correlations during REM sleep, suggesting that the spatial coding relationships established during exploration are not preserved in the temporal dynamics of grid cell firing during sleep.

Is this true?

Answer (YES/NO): NO